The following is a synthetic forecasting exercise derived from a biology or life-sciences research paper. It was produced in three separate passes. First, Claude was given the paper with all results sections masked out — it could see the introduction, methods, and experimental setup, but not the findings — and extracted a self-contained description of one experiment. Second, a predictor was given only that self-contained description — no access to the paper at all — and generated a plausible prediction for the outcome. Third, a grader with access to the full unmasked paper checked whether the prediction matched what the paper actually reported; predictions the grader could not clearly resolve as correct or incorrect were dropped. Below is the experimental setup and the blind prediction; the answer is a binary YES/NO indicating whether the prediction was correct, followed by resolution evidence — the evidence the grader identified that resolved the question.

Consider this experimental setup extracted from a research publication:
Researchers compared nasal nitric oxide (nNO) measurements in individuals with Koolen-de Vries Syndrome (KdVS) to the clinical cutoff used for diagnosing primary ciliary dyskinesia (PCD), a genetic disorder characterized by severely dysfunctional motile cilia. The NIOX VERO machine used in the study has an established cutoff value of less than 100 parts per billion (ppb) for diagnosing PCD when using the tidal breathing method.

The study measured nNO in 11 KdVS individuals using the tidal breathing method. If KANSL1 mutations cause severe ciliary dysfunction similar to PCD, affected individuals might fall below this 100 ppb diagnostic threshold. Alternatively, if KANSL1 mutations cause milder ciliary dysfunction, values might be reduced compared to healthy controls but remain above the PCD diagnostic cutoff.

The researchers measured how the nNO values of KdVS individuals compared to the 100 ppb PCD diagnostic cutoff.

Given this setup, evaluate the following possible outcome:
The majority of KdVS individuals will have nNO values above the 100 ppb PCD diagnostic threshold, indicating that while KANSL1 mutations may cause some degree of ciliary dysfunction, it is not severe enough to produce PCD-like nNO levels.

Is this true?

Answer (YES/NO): YES